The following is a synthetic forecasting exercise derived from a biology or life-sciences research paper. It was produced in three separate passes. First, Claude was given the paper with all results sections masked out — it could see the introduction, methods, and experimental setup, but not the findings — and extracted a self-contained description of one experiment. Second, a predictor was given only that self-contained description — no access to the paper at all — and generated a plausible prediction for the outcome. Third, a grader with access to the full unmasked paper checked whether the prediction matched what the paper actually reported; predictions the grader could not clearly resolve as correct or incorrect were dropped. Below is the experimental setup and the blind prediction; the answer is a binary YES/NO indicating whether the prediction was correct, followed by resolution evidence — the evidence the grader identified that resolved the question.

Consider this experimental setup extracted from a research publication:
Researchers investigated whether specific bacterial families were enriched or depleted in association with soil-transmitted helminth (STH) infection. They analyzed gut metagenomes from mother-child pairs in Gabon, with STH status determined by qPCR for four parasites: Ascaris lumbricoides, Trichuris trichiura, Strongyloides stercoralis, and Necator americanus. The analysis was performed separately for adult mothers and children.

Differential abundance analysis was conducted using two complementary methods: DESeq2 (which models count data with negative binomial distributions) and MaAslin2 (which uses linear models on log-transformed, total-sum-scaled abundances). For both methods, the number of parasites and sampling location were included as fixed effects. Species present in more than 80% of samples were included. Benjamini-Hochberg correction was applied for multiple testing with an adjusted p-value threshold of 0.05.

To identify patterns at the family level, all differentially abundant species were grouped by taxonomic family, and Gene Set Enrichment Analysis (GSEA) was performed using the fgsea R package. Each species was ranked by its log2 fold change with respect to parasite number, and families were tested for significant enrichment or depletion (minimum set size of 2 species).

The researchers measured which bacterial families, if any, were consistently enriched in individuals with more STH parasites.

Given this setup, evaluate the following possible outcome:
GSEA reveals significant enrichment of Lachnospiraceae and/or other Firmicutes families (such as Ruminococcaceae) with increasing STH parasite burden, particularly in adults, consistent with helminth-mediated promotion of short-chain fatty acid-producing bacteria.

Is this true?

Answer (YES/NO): YES